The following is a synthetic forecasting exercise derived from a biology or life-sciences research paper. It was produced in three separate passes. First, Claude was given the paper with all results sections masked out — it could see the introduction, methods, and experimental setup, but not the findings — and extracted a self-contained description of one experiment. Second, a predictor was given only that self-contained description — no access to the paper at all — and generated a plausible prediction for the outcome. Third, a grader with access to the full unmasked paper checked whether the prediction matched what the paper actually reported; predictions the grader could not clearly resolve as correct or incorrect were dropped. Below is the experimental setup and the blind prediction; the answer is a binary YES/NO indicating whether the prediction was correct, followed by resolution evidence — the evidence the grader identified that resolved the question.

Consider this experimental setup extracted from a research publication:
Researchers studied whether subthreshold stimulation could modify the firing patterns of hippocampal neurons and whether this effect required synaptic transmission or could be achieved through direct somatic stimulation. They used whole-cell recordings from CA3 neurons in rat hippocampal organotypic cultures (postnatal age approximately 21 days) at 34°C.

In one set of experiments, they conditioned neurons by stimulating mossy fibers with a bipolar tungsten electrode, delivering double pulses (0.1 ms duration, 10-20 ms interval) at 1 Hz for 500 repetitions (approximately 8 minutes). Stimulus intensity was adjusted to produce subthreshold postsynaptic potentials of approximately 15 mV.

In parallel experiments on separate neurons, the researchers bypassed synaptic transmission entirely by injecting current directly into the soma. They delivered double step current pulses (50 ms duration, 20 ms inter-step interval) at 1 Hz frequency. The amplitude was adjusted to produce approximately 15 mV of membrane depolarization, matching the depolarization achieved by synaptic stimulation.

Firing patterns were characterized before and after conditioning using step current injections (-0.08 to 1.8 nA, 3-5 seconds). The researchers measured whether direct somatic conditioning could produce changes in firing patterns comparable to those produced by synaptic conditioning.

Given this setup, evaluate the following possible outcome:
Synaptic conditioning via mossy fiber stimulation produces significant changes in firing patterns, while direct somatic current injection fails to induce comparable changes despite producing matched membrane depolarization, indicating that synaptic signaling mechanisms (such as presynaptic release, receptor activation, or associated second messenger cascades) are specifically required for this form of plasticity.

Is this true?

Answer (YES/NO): NO